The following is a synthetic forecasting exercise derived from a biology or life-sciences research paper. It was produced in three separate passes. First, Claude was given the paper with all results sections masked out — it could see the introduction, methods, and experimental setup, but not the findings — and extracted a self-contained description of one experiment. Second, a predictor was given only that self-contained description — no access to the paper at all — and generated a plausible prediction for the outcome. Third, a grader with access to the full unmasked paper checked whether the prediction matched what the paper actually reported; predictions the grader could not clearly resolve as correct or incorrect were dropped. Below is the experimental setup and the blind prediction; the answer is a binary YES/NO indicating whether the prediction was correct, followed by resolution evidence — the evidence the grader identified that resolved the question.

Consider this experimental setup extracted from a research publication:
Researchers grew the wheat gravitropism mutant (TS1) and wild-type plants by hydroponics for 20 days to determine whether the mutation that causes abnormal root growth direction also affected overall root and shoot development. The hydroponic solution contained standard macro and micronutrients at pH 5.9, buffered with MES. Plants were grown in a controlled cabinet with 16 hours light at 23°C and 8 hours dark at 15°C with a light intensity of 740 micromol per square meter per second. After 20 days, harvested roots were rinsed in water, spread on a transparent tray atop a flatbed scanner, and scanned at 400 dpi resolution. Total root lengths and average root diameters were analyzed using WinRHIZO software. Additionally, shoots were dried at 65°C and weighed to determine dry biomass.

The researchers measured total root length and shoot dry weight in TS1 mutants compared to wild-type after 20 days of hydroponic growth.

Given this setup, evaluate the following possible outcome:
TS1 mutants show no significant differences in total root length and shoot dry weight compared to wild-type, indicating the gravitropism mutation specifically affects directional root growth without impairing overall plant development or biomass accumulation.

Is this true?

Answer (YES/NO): NO